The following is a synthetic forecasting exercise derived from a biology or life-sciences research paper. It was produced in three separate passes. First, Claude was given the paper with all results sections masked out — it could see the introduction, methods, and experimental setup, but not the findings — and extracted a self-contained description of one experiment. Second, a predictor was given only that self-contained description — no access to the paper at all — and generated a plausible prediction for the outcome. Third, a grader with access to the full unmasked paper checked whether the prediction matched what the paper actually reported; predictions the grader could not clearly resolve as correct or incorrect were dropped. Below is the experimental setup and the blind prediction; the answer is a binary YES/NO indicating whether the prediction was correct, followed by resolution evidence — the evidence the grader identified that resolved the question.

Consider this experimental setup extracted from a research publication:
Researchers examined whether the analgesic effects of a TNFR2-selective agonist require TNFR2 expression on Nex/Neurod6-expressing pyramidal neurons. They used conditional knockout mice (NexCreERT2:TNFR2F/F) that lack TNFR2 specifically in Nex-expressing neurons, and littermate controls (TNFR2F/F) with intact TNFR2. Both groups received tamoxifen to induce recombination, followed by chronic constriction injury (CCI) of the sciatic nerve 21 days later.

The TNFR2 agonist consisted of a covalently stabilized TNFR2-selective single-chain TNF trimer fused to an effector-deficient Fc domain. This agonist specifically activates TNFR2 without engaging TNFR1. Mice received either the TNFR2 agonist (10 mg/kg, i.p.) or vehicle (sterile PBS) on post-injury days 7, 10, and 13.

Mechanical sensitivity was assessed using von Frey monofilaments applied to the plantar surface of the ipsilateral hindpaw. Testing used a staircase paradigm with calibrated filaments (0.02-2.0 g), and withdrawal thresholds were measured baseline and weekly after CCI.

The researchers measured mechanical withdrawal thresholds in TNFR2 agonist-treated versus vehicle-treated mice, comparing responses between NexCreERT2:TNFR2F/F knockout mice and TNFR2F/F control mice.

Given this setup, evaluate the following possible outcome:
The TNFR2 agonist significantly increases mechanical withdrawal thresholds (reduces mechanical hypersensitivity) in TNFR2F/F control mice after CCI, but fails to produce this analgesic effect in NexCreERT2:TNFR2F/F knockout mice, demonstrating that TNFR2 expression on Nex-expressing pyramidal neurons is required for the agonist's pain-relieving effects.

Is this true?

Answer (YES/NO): YES